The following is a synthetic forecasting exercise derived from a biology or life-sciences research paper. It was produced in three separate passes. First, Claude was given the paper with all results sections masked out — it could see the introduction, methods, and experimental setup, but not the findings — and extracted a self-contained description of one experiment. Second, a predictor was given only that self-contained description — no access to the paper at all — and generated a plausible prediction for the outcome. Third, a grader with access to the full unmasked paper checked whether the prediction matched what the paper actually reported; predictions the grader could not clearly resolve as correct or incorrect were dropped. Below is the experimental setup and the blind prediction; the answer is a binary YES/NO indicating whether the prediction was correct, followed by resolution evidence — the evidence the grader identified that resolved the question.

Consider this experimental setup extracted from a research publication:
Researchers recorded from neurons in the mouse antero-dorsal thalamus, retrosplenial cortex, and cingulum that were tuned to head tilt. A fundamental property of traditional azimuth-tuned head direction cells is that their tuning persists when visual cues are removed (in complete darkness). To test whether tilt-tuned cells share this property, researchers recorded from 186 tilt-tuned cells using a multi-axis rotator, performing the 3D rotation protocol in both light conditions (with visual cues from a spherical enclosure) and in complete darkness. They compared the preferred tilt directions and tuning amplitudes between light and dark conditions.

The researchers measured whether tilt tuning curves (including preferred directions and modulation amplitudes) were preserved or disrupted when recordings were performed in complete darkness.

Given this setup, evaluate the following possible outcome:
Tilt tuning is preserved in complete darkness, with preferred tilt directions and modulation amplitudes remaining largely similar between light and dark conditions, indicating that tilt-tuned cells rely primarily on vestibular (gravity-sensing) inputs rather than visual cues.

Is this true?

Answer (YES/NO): YES